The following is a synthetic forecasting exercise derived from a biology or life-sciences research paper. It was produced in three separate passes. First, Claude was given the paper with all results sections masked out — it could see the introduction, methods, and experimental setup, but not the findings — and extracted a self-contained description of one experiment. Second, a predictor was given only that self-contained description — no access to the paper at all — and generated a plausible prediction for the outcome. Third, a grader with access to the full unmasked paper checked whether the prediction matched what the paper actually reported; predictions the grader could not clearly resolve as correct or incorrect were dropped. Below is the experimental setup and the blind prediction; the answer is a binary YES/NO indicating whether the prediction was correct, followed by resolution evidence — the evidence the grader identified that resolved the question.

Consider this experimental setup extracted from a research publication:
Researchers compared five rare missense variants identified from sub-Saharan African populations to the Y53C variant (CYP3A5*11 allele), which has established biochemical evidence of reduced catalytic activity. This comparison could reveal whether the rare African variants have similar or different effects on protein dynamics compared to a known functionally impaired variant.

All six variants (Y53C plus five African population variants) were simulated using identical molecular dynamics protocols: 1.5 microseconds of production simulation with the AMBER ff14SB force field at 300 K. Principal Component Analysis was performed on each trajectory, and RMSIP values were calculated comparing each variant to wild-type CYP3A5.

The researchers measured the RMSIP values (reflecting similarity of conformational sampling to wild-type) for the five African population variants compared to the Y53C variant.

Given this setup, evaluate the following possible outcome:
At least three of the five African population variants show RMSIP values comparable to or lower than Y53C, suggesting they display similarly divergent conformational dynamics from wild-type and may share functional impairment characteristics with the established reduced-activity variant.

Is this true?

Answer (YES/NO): NO